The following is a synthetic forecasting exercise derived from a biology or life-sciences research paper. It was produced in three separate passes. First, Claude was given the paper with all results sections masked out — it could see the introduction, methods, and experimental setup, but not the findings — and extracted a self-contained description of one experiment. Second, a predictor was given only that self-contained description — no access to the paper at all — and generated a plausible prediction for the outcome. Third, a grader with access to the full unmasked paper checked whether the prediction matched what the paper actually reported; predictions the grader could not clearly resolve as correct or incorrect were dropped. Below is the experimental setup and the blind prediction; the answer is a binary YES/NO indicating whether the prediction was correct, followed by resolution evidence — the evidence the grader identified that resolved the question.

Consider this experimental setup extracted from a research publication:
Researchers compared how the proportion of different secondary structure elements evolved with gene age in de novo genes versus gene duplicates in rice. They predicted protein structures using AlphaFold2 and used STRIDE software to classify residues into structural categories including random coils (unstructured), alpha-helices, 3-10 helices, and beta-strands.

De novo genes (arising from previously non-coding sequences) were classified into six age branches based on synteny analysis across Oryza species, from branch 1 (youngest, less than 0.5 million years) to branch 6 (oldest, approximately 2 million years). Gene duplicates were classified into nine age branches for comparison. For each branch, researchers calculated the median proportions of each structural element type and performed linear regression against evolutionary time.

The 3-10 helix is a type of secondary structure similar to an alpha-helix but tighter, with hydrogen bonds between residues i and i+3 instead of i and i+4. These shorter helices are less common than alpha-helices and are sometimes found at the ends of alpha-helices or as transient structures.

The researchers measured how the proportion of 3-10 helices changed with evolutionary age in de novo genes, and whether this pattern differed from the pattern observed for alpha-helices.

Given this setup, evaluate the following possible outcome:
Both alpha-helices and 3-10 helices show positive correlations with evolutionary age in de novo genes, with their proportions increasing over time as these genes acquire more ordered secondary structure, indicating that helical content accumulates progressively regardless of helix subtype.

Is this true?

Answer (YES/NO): NO